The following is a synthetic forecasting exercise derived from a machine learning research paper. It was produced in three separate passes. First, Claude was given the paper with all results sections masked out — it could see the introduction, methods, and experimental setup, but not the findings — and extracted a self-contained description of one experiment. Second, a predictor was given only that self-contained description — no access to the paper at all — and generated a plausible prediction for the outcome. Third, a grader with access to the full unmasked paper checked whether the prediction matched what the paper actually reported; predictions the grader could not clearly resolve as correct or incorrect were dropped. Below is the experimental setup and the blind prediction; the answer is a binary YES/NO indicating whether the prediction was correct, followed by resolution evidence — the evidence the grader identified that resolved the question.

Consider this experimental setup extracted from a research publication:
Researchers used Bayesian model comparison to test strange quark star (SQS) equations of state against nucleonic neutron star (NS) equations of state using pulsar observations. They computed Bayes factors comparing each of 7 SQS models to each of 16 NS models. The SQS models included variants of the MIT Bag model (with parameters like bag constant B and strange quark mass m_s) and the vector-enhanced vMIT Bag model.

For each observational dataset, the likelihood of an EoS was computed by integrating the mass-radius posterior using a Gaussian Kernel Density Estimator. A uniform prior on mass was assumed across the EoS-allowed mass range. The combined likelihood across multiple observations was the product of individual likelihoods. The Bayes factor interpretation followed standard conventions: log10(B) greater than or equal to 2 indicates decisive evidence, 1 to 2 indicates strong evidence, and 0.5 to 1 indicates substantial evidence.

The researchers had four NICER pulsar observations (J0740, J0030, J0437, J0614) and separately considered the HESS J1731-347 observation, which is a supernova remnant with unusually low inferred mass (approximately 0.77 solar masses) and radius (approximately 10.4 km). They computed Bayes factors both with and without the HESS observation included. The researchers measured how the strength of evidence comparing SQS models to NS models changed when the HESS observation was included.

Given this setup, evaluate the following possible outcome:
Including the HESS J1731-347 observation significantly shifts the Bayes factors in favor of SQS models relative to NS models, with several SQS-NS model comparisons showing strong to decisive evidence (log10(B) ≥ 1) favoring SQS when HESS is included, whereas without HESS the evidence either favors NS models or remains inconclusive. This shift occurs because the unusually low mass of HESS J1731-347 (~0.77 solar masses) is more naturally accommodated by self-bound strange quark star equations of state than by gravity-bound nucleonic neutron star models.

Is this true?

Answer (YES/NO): NO